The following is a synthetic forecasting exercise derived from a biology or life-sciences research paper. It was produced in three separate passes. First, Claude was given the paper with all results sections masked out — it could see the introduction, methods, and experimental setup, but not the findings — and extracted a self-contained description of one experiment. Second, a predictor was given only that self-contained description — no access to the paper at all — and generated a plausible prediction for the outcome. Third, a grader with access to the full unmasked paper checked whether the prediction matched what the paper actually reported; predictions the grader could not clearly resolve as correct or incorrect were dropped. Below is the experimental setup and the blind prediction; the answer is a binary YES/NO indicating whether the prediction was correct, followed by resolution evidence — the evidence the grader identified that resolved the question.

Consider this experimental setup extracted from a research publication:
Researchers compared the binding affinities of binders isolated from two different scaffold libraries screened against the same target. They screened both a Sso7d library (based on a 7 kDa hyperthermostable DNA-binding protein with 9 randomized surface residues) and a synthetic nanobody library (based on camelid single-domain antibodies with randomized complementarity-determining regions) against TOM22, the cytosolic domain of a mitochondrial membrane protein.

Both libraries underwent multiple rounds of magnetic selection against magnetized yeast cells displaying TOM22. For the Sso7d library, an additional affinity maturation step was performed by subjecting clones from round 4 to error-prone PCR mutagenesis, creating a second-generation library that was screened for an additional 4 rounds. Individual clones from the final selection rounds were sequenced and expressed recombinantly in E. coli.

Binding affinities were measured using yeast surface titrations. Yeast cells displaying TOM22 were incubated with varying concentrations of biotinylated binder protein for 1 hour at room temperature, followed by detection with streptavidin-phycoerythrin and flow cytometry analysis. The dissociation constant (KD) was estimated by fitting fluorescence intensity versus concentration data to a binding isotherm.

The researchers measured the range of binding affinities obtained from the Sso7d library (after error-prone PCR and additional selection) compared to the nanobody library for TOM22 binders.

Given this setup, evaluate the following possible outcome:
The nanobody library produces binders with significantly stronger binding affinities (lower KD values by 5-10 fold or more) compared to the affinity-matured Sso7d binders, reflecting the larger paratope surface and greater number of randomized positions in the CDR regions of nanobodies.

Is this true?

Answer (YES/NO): NO